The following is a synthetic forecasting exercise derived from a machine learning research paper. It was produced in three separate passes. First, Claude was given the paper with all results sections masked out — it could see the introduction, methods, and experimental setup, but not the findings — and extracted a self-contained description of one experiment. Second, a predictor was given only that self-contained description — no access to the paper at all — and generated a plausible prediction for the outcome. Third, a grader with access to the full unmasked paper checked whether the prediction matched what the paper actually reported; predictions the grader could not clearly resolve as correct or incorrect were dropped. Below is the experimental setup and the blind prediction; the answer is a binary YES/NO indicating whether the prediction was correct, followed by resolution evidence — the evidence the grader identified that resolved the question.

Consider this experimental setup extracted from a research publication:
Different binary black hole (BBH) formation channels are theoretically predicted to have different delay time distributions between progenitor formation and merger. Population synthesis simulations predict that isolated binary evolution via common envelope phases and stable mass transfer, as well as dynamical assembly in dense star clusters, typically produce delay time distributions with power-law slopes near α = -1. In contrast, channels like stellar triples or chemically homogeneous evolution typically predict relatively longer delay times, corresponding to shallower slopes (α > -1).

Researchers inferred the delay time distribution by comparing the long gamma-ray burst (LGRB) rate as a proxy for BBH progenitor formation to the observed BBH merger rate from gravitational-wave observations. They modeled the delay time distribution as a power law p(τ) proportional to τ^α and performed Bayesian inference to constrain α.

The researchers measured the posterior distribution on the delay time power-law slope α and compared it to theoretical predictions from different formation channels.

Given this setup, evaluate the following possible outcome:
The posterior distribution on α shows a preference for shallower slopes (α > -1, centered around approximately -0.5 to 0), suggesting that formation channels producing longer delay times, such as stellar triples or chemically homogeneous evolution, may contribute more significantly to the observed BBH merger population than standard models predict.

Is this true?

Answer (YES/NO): NO